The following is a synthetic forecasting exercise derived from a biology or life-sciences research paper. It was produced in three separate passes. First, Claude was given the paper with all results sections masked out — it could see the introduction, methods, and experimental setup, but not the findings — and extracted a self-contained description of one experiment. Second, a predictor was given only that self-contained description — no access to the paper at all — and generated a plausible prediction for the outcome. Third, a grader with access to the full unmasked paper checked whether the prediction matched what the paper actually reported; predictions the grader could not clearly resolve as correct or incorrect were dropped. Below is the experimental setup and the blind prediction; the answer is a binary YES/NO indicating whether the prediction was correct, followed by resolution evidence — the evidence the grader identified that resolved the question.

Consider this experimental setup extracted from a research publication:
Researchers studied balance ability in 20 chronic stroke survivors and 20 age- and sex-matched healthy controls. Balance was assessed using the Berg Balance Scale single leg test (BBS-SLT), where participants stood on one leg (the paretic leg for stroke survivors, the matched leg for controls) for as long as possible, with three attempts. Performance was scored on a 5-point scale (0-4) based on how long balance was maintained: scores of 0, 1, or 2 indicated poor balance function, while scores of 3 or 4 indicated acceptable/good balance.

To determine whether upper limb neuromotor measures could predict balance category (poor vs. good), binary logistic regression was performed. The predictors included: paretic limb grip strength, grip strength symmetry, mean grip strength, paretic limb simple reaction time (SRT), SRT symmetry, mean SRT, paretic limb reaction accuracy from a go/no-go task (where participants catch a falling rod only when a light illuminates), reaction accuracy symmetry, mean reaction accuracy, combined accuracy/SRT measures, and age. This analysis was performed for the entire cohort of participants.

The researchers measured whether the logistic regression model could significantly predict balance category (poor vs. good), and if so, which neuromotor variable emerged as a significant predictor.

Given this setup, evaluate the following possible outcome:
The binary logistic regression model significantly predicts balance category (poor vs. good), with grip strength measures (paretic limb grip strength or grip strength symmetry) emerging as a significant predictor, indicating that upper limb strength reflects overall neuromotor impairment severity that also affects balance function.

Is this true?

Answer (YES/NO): NO